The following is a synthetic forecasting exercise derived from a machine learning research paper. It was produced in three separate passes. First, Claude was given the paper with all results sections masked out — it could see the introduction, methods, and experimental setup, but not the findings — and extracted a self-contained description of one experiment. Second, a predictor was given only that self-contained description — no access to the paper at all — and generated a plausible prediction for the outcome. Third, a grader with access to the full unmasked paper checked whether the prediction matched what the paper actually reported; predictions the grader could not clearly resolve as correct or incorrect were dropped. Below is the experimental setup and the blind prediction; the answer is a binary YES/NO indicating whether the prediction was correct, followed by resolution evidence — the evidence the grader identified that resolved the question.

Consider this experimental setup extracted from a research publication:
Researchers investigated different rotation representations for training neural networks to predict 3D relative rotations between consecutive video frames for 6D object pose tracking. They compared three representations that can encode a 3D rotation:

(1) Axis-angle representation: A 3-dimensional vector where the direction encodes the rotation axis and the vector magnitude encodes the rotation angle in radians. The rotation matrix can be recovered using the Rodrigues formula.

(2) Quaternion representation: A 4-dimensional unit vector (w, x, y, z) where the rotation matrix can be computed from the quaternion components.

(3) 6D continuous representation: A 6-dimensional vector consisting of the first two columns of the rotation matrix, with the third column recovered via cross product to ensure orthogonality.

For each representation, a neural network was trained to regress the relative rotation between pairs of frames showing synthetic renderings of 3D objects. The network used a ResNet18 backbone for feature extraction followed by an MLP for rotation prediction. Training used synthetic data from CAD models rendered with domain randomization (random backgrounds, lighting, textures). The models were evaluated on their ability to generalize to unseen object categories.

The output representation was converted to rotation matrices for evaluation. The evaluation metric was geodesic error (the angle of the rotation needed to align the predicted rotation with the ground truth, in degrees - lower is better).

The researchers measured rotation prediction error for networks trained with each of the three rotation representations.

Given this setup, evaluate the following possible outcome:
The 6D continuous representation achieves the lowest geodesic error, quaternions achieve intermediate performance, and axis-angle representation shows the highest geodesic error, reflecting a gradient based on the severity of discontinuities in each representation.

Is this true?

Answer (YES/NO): NO